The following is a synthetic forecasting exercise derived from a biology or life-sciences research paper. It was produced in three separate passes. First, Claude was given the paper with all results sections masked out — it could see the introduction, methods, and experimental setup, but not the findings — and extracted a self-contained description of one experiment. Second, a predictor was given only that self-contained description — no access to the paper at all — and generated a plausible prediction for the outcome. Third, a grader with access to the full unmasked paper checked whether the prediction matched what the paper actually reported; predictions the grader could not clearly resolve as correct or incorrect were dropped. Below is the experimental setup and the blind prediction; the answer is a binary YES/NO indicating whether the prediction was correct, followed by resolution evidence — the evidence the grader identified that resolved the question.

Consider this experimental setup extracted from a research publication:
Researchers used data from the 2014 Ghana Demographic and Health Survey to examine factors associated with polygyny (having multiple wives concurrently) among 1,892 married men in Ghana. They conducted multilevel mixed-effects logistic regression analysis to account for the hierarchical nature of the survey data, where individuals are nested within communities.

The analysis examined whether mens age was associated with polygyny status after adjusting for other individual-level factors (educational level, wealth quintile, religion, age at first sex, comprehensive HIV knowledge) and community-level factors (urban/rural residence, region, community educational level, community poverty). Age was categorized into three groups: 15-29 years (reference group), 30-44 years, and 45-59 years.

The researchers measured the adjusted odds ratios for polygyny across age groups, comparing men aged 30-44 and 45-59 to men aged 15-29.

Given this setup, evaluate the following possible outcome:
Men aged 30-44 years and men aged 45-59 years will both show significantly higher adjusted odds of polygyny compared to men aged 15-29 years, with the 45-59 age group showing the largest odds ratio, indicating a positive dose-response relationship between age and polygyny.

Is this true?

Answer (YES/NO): YES